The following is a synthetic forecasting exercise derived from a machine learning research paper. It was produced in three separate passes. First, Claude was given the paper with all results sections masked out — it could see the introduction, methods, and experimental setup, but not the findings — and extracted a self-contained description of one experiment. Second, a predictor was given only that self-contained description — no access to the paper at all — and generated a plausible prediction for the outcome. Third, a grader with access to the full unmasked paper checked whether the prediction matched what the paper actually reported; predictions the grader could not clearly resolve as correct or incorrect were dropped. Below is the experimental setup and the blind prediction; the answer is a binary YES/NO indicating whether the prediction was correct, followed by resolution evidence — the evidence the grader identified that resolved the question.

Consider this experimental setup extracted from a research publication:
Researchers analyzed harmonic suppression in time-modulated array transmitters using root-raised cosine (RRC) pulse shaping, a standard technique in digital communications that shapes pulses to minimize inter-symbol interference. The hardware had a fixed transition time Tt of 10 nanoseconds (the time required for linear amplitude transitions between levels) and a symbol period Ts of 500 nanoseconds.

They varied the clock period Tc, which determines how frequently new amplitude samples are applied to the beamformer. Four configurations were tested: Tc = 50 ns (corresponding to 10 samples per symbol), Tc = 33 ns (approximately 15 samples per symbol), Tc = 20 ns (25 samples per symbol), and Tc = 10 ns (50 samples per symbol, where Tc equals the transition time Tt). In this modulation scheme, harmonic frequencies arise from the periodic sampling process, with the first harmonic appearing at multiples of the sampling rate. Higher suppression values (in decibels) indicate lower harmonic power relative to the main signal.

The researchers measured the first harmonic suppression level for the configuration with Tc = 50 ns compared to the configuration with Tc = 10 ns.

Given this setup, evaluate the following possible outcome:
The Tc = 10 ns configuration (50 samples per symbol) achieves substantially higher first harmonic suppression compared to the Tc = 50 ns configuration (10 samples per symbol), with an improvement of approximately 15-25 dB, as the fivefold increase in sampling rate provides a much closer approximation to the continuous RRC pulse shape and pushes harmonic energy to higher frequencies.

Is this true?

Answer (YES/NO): YES